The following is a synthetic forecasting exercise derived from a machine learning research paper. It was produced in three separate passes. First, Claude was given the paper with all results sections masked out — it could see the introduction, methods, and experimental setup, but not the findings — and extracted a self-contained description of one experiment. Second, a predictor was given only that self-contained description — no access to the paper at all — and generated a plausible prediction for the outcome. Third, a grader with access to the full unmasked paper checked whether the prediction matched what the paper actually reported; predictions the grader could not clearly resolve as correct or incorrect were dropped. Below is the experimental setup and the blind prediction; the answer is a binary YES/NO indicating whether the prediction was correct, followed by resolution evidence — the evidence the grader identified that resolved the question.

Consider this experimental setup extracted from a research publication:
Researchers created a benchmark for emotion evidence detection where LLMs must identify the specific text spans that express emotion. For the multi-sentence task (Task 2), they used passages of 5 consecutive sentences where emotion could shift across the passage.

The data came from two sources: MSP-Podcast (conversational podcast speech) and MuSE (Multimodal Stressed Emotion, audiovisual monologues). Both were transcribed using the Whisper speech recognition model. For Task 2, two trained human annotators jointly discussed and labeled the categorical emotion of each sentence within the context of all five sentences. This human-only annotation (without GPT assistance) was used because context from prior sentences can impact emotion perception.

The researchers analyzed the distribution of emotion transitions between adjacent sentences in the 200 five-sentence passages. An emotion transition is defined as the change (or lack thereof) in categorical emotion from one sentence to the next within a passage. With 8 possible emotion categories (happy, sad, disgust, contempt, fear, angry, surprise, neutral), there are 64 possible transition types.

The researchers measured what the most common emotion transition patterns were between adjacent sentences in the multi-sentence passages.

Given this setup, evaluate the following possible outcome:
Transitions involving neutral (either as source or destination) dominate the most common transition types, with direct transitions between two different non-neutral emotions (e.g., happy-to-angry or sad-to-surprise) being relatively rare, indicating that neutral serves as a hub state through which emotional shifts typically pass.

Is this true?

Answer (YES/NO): NO